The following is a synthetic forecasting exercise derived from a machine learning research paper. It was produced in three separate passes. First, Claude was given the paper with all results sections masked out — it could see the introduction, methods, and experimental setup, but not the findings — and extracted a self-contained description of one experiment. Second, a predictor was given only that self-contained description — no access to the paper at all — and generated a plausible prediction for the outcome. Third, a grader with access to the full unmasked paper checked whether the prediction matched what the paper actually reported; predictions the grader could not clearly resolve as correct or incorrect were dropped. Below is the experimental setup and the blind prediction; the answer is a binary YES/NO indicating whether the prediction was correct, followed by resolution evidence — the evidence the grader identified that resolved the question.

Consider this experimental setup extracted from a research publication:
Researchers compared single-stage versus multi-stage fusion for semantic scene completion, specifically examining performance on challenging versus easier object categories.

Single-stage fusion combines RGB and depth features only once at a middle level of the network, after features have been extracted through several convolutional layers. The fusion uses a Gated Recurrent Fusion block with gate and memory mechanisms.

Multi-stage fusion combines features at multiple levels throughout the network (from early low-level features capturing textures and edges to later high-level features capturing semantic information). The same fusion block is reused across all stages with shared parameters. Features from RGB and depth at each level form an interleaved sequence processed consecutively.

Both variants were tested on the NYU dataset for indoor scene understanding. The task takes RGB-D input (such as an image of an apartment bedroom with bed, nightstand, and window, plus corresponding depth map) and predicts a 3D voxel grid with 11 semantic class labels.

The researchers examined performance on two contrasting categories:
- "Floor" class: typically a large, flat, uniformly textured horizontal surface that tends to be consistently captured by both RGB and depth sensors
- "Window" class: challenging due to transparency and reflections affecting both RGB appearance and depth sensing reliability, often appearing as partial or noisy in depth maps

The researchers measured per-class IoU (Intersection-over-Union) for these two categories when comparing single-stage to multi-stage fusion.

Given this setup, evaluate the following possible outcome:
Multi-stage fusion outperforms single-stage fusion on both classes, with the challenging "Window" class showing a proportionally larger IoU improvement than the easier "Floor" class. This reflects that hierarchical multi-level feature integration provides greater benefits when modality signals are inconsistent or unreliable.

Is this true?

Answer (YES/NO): NO